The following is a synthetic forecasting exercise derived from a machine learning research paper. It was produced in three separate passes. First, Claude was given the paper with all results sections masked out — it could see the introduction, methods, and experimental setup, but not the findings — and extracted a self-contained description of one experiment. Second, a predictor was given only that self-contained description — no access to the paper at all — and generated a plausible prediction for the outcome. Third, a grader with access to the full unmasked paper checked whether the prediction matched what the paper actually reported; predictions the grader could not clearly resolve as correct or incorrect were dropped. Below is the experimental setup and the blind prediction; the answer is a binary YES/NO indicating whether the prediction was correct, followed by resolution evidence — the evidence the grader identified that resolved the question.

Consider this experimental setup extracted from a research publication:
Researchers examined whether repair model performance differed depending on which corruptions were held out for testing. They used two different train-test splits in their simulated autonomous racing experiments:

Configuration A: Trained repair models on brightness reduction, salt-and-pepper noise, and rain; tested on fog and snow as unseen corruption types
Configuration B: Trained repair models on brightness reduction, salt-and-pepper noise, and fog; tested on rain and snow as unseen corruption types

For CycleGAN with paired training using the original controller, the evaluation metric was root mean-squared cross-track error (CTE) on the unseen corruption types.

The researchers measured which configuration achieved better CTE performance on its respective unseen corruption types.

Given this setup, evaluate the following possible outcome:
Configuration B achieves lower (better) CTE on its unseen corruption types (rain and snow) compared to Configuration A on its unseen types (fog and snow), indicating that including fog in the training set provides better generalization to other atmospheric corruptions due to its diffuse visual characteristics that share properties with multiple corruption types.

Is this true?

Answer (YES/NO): NO